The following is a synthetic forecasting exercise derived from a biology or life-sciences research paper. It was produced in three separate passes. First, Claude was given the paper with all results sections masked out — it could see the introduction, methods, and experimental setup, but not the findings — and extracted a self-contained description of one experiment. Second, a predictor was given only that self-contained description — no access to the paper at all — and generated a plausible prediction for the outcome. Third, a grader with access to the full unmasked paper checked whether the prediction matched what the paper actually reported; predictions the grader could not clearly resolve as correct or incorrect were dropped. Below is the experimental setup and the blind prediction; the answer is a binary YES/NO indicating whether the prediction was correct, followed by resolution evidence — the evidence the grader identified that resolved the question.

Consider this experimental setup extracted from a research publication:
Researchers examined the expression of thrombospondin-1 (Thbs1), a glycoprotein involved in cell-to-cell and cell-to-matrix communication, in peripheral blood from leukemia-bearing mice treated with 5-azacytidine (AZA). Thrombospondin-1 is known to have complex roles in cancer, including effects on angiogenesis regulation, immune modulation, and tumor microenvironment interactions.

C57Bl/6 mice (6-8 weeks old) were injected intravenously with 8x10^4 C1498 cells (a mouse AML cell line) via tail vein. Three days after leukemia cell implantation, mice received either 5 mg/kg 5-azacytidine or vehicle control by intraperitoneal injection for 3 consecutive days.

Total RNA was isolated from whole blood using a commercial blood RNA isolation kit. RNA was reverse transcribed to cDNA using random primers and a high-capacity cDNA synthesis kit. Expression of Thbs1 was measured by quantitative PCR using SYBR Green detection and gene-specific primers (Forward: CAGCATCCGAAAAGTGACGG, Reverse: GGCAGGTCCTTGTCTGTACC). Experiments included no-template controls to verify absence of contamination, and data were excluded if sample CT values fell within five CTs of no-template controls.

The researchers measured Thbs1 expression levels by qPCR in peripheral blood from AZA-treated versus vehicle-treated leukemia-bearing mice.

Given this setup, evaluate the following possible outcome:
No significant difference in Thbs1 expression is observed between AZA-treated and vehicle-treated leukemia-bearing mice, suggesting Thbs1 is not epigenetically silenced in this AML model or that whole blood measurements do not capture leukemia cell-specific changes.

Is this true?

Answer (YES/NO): NO